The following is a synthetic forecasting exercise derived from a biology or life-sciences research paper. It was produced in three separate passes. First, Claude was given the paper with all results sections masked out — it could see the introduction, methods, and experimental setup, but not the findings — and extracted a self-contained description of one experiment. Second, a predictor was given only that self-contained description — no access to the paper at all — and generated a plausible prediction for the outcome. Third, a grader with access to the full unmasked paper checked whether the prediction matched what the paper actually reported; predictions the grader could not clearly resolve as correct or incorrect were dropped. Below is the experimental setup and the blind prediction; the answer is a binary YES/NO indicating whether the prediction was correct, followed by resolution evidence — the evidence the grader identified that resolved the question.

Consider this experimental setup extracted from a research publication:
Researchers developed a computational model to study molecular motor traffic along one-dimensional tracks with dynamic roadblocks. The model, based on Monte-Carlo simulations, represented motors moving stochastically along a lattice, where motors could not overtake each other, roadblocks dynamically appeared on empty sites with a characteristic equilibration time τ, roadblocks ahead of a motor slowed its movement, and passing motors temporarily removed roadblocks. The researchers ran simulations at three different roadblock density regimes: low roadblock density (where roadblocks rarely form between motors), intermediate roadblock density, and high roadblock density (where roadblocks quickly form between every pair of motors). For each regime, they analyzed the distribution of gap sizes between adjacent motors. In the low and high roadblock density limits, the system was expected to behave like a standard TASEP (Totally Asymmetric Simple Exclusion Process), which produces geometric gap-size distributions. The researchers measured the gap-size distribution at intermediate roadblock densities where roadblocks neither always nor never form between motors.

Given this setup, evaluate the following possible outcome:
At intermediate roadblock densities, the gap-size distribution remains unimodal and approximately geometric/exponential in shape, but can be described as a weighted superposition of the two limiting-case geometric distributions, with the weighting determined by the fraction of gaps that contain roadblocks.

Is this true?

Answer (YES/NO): YES